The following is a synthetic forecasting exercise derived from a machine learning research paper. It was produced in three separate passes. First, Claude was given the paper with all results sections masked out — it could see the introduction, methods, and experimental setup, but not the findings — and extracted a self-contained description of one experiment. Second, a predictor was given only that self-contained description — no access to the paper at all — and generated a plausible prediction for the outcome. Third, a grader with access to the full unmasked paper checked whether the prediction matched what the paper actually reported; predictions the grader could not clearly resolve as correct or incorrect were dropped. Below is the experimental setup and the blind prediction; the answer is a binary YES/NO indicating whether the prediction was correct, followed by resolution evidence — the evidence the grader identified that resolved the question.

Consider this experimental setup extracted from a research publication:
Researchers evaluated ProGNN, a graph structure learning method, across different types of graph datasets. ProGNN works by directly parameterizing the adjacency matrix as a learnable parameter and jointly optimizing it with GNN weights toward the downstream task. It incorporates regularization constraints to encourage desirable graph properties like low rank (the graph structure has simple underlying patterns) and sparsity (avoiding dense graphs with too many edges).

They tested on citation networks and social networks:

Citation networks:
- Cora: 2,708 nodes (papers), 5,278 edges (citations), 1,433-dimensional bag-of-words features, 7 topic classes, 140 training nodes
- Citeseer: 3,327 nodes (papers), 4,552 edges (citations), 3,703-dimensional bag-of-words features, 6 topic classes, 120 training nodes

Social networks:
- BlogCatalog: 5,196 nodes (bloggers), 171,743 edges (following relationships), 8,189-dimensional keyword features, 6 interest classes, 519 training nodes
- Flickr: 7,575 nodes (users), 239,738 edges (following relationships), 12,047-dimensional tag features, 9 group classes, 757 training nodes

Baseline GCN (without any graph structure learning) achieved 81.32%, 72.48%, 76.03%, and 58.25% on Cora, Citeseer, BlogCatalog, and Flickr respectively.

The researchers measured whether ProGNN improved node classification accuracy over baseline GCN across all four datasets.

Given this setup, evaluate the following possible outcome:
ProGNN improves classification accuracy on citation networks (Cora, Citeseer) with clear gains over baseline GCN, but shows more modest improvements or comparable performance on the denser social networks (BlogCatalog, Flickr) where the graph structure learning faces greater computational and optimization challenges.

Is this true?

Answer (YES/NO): NO